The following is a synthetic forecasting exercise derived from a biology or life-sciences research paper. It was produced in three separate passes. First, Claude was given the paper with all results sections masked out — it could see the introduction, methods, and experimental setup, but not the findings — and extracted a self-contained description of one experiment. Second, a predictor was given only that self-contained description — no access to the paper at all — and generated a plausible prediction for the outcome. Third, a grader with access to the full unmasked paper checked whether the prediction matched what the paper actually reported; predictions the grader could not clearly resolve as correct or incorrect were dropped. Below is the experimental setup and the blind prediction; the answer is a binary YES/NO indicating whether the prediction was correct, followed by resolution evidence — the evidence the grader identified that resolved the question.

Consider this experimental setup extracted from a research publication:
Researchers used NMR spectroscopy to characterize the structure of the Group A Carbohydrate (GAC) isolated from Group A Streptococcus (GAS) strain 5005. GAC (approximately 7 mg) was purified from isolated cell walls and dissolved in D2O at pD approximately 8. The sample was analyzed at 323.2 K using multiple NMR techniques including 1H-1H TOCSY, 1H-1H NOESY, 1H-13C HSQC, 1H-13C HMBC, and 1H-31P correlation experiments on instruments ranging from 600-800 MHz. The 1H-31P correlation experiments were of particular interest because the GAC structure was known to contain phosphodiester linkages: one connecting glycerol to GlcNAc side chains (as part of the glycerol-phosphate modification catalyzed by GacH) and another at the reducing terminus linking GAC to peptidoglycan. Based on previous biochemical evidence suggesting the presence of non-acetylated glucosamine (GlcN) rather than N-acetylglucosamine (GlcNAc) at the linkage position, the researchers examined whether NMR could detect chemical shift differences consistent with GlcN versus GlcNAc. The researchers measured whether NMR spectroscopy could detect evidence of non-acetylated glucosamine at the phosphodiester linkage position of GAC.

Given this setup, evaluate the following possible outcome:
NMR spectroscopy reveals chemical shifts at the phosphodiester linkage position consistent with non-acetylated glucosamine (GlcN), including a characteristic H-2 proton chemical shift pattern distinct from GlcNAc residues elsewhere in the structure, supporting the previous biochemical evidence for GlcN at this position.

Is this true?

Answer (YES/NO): YES